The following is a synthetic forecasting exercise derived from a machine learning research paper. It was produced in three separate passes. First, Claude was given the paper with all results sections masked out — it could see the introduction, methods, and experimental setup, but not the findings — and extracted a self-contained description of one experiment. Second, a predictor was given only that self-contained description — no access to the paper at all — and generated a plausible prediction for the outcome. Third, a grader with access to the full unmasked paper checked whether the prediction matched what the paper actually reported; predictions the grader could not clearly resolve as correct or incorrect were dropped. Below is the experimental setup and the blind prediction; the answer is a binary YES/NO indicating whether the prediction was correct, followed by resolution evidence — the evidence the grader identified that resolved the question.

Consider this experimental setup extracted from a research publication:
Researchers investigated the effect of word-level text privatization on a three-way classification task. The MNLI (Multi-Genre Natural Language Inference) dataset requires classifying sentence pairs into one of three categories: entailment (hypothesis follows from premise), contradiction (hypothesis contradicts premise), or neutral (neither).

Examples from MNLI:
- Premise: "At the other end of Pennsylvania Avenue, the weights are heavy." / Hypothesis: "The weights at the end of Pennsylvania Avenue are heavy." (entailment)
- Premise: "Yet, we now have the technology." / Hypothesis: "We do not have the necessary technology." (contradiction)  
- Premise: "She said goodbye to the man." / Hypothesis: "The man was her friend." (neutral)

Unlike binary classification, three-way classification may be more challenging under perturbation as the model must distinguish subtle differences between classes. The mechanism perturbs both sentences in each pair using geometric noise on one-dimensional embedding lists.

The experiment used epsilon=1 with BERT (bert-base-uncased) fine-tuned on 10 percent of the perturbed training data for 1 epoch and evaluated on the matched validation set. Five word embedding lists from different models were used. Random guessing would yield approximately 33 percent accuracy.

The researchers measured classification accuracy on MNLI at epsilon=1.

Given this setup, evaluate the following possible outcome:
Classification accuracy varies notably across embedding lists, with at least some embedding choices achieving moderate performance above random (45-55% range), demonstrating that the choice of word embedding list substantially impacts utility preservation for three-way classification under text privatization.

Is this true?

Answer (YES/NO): NO